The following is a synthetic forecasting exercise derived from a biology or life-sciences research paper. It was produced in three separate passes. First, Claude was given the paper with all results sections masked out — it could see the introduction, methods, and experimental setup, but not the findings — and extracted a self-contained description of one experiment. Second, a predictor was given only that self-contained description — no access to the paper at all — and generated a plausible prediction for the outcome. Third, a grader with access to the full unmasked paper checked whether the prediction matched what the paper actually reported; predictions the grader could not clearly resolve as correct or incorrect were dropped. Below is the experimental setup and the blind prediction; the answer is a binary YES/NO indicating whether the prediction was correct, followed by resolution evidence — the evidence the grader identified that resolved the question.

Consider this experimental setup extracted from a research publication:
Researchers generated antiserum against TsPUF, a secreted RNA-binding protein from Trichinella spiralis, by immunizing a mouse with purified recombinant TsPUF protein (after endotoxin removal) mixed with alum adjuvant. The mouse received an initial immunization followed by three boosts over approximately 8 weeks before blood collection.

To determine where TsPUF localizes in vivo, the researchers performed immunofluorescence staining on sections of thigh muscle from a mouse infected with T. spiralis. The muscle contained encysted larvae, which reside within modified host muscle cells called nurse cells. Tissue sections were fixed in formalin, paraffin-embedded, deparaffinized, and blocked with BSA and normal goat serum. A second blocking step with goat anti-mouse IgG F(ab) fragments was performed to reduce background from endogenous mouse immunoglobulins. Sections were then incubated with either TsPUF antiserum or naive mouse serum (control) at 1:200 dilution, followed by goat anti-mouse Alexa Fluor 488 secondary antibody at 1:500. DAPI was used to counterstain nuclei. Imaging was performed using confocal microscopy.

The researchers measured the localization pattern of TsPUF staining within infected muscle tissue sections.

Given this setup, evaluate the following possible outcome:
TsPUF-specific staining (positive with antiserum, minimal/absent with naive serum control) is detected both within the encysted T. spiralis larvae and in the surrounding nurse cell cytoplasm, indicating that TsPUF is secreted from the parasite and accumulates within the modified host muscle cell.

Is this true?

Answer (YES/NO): NO